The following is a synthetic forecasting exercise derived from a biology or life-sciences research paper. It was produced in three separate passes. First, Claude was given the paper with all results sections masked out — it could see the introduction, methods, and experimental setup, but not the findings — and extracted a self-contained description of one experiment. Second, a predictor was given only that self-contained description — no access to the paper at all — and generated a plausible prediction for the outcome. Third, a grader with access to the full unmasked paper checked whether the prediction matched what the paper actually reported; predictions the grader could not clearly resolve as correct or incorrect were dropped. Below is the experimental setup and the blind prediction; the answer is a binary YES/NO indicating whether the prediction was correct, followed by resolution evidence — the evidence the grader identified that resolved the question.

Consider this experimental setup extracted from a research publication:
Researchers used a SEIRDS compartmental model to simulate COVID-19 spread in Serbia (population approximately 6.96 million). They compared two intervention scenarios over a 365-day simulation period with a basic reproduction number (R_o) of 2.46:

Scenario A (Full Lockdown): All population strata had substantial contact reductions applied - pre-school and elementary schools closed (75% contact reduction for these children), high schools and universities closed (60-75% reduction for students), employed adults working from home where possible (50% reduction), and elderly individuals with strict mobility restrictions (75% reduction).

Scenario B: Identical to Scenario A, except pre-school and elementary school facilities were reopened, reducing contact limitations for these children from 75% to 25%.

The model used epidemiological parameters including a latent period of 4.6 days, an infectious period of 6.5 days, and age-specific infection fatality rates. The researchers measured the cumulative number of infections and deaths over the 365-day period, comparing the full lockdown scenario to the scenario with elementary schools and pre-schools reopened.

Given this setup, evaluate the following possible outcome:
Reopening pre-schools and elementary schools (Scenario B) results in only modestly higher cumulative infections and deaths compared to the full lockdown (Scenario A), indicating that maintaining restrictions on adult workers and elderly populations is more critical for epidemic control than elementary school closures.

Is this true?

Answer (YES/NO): NO